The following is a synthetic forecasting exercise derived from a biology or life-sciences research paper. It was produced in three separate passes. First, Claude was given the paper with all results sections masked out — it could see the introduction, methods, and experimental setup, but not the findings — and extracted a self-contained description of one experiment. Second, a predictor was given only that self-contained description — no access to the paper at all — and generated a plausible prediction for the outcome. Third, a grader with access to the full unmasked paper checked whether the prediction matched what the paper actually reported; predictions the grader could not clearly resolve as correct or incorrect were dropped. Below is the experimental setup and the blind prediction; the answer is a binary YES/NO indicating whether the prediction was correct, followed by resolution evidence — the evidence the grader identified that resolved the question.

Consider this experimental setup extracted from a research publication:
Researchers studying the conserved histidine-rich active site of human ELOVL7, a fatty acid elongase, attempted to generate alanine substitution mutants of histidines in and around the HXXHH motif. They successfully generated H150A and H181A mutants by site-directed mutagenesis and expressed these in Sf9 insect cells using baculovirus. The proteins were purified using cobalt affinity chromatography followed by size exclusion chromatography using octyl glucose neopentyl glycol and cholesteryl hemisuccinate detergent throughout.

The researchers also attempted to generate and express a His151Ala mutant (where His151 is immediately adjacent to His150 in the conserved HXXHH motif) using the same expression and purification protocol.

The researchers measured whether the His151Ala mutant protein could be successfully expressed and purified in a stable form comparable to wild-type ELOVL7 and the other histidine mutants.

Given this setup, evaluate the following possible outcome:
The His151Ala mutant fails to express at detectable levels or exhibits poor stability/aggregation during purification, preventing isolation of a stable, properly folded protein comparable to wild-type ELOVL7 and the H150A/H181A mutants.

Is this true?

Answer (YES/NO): YES